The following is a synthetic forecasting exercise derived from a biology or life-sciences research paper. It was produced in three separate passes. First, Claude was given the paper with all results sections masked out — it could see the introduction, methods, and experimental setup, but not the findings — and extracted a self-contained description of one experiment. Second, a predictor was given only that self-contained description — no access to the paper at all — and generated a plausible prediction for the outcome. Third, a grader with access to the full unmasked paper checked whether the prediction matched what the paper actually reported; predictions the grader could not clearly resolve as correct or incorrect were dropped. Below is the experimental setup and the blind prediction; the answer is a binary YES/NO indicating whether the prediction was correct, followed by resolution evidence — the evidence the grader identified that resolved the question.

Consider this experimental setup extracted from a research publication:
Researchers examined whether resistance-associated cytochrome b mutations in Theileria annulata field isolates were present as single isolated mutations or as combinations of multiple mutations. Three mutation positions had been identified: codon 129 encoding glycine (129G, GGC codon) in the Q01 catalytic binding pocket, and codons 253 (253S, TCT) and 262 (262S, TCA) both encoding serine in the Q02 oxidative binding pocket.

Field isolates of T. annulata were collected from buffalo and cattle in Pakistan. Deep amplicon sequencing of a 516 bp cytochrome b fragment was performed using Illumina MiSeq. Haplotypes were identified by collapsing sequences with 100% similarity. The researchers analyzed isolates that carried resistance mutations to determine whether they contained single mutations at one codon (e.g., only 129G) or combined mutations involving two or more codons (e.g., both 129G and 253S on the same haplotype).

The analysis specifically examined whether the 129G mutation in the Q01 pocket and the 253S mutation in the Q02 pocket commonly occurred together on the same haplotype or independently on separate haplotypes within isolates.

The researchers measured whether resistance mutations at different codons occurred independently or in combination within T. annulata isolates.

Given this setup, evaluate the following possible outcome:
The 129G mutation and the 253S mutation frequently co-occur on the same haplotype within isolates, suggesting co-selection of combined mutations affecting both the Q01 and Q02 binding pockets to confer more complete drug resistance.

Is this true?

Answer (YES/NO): NO